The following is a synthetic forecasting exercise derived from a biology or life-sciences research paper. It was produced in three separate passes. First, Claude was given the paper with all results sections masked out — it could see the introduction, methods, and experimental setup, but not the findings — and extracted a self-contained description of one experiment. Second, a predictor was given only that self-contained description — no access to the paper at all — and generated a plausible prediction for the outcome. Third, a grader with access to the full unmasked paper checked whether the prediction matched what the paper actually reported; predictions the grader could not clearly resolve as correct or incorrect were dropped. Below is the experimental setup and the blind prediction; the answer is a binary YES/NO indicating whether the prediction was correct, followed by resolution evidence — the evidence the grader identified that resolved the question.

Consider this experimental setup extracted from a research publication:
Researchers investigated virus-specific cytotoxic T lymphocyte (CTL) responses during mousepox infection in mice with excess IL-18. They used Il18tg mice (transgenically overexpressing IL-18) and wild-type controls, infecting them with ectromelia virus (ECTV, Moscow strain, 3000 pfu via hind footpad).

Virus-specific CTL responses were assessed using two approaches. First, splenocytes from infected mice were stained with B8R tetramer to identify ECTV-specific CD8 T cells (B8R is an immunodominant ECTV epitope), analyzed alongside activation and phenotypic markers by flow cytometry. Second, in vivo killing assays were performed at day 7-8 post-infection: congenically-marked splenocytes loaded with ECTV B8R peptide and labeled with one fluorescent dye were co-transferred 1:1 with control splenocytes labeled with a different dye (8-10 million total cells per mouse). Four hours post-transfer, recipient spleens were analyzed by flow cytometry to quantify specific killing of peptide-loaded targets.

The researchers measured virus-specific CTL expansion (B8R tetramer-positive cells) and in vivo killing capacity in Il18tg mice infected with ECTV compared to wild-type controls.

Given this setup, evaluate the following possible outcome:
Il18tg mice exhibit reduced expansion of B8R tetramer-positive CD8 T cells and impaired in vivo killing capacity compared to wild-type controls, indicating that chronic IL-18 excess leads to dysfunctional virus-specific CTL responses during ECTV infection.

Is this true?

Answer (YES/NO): YES